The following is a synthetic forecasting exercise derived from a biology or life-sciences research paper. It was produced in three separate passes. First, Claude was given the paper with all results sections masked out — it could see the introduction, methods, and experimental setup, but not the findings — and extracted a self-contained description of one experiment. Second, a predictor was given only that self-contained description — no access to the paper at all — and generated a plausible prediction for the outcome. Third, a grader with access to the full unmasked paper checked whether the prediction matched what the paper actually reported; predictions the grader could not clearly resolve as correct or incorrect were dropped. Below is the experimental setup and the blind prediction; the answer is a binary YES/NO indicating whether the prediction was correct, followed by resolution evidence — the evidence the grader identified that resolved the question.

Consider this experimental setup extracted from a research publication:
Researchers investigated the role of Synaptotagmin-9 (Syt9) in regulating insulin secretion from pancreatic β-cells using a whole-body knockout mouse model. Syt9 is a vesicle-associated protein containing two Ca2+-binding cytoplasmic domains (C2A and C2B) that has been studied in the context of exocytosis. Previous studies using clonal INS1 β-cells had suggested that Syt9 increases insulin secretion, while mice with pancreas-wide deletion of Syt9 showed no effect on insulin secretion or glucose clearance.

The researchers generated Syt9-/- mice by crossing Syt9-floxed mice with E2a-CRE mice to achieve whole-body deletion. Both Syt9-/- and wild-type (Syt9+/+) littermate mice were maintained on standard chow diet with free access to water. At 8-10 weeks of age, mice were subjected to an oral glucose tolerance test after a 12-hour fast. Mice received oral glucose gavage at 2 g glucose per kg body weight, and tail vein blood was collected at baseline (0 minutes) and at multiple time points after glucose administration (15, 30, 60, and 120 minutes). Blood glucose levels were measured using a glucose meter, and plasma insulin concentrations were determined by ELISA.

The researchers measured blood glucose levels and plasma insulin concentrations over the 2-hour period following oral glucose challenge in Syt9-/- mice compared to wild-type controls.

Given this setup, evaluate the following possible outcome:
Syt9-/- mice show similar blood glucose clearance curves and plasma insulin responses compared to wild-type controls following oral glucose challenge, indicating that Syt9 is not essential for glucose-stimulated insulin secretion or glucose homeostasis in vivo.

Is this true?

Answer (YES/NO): NO